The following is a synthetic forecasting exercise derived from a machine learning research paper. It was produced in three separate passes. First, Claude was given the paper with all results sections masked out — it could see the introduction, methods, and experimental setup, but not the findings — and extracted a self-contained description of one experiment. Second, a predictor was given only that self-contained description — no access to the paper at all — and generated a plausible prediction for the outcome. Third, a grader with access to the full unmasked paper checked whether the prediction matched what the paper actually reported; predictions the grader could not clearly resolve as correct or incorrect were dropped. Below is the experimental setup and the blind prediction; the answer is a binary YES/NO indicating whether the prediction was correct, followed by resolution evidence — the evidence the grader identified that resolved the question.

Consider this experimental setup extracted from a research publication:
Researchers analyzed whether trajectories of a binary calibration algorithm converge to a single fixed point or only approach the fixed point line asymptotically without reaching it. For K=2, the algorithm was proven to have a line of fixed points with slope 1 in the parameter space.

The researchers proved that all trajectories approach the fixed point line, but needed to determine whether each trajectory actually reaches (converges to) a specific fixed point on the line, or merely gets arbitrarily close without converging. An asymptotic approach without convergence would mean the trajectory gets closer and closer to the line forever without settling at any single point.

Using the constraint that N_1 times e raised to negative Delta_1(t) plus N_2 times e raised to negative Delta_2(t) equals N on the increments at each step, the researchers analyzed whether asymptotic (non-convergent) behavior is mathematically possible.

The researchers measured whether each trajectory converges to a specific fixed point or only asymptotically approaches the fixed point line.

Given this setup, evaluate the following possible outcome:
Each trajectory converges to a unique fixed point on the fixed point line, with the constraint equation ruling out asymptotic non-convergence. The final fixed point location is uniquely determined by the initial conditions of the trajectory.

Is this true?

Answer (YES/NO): YES